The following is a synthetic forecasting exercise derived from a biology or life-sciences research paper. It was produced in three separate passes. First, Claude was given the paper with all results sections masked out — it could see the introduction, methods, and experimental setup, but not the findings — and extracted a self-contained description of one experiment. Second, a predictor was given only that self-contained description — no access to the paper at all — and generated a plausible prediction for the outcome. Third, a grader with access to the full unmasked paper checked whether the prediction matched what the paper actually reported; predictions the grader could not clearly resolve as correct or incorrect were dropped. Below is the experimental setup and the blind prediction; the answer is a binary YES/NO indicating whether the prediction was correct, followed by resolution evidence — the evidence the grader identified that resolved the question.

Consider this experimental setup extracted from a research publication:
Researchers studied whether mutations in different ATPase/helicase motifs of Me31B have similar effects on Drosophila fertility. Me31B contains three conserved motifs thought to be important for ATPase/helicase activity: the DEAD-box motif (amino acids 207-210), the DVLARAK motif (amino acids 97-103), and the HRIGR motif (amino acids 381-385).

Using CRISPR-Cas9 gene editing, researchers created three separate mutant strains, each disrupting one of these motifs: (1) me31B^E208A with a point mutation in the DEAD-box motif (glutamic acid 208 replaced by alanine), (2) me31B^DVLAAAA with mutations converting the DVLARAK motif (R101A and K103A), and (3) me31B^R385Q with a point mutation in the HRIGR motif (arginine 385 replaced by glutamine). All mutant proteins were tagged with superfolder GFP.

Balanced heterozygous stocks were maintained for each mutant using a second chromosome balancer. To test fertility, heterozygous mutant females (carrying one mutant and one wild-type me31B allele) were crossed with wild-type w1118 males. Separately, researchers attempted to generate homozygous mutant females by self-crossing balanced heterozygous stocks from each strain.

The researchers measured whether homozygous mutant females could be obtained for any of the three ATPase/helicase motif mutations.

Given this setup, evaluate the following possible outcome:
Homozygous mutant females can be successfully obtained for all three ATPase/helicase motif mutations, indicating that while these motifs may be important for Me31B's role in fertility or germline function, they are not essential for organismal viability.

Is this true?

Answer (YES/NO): NO